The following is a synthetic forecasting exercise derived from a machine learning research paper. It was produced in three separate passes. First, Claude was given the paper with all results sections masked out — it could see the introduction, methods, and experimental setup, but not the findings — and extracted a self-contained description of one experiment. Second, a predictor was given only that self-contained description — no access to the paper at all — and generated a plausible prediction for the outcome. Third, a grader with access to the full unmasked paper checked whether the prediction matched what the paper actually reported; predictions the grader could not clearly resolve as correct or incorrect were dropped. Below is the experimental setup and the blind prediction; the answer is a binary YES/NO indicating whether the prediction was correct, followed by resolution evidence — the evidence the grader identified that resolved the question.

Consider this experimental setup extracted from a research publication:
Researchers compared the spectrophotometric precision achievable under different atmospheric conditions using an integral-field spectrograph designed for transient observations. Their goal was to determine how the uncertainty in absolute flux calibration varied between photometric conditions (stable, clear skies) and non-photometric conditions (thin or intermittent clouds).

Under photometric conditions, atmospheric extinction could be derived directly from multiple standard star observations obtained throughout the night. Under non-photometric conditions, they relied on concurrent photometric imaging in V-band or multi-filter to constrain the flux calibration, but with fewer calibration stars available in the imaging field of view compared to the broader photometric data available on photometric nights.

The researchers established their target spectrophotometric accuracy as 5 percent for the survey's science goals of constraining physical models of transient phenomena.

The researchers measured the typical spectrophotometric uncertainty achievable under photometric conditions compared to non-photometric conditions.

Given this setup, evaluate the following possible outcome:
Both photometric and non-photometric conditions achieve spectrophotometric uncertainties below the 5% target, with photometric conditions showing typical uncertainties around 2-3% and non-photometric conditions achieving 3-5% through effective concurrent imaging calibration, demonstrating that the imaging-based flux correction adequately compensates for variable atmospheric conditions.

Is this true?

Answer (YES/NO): NO